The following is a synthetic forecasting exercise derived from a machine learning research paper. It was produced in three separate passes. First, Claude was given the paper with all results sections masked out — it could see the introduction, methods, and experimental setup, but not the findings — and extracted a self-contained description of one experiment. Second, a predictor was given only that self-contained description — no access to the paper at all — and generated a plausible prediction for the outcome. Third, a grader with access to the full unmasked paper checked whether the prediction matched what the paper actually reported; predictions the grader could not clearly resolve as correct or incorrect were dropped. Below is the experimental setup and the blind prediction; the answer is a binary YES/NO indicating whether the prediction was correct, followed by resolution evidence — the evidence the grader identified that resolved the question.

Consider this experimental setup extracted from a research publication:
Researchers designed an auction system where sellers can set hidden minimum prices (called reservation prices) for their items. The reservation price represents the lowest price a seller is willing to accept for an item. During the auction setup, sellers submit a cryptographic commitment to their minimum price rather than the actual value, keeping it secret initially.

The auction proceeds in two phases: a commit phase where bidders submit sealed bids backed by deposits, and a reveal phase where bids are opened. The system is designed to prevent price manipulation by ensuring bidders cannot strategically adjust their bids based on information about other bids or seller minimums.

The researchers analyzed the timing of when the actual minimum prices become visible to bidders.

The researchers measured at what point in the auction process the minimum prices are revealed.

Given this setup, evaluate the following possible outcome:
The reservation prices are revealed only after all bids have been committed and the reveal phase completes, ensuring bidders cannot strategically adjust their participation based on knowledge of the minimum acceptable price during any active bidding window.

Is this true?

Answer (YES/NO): NO